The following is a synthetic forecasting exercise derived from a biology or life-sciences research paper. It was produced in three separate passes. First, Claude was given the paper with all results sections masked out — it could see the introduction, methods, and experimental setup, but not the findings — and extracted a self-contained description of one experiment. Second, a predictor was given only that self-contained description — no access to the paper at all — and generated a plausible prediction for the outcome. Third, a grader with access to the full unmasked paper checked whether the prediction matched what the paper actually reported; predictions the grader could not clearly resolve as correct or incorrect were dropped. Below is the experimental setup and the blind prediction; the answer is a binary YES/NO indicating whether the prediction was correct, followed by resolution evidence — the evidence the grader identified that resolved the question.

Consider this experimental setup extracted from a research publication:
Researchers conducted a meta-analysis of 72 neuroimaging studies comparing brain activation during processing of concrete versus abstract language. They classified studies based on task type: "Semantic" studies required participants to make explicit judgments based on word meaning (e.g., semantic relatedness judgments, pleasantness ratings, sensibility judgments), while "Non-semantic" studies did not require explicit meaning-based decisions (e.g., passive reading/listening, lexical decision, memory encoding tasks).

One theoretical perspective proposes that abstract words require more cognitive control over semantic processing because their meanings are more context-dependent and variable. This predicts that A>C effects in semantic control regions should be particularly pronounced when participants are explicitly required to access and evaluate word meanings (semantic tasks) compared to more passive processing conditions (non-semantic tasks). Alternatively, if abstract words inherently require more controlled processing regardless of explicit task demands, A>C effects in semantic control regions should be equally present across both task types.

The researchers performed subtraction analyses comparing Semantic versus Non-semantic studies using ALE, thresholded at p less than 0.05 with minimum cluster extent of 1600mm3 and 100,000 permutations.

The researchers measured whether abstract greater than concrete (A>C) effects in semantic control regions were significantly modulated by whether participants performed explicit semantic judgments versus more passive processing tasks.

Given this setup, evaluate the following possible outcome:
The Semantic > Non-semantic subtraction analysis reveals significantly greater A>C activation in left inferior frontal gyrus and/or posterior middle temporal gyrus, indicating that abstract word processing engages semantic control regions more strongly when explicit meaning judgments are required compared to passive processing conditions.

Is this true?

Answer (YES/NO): NO